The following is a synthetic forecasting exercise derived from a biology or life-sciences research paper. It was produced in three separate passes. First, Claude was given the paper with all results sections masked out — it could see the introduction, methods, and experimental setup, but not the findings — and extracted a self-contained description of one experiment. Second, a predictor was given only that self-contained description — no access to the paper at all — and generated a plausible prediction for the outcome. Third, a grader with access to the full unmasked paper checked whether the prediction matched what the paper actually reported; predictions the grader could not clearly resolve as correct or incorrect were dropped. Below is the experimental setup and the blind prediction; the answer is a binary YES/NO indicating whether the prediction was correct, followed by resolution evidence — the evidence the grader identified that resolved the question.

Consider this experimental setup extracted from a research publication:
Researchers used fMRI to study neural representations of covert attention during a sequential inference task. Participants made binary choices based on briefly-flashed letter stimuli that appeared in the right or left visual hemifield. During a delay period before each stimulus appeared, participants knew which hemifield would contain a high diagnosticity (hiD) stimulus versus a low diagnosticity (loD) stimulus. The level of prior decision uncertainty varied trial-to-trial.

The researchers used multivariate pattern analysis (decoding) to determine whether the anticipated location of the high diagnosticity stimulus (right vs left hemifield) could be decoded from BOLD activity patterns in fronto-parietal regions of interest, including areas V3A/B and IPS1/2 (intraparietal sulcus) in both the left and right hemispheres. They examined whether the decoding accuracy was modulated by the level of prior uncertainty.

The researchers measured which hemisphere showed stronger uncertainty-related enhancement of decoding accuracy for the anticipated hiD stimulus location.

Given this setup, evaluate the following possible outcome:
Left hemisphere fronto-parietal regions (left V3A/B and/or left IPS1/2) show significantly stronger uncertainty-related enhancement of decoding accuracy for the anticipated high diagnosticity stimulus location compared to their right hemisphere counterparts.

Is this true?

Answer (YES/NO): YES